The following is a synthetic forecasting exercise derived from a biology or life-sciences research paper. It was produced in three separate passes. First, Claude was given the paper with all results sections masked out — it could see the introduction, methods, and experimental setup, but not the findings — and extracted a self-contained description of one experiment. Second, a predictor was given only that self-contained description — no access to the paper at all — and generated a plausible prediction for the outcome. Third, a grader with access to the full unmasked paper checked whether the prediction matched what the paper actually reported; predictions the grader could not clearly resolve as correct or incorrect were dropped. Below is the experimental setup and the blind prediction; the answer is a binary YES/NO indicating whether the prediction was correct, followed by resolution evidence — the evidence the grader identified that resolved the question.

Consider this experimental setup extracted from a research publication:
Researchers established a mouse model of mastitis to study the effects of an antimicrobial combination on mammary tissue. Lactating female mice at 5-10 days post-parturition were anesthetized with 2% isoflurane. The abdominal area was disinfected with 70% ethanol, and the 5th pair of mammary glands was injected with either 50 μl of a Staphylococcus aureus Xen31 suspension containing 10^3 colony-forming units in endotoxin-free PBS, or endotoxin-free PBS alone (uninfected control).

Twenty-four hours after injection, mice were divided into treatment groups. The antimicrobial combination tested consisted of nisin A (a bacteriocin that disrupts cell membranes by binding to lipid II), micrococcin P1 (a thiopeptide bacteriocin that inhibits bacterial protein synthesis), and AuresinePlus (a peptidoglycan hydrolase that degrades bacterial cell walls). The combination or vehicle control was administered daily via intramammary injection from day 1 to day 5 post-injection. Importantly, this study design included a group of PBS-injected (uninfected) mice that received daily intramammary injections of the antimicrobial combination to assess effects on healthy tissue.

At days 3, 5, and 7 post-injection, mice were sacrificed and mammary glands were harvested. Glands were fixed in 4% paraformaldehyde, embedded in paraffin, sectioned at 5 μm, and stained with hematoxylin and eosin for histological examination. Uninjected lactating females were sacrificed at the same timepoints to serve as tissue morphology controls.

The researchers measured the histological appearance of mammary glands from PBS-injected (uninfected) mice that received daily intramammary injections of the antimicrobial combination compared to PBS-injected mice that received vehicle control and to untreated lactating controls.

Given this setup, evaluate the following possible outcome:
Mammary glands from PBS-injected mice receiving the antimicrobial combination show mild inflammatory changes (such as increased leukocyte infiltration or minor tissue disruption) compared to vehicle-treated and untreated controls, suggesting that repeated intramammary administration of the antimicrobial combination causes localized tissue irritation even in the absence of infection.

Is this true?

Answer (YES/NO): NO